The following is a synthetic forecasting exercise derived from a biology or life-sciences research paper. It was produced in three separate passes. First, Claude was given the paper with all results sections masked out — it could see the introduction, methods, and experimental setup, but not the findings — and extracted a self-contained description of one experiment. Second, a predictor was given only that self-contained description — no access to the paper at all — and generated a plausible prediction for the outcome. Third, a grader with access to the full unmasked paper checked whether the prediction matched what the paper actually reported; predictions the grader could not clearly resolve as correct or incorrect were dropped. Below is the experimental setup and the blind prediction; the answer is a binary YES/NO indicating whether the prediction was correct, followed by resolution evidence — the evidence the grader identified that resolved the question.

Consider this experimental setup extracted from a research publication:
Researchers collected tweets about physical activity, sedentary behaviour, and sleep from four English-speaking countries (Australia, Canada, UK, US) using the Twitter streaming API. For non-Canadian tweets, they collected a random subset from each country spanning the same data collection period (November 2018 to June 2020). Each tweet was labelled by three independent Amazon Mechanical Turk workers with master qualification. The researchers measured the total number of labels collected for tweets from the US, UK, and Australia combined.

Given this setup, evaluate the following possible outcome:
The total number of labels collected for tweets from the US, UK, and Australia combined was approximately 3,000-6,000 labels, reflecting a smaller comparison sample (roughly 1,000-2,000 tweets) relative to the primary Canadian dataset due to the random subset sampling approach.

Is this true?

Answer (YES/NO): NO